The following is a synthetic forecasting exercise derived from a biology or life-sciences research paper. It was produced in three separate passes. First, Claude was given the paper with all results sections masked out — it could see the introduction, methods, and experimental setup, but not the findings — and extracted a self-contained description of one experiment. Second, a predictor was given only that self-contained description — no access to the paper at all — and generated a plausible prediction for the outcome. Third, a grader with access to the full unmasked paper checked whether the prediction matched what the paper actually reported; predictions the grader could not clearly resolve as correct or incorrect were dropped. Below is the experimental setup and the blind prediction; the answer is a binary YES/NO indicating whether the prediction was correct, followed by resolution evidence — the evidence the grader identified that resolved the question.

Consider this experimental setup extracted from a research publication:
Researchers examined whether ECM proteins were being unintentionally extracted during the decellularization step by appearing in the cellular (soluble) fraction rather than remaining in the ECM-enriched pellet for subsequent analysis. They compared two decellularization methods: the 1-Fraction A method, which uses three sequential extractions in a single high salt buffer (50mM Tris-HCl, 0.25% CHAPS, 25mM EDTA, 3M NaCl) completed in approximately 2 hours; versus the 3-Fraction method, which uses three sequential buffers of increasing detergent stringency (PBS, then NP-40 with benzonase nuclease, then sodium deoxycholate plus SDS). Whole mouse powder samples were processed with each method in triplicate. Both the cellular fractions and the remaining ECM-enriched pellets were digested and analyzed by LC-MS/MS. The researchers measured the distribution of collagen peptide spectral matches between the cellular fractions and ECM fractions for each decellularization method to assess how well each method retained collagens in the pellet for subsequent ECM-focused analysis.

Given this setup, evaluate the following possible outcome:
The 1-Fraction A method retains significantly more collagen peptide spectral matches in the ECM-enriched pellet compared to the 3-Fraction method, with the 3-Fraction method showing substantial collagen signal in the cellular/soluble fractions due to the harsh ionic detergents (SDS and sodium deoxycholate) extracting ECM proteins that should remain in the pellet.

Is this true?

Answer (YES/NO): NO